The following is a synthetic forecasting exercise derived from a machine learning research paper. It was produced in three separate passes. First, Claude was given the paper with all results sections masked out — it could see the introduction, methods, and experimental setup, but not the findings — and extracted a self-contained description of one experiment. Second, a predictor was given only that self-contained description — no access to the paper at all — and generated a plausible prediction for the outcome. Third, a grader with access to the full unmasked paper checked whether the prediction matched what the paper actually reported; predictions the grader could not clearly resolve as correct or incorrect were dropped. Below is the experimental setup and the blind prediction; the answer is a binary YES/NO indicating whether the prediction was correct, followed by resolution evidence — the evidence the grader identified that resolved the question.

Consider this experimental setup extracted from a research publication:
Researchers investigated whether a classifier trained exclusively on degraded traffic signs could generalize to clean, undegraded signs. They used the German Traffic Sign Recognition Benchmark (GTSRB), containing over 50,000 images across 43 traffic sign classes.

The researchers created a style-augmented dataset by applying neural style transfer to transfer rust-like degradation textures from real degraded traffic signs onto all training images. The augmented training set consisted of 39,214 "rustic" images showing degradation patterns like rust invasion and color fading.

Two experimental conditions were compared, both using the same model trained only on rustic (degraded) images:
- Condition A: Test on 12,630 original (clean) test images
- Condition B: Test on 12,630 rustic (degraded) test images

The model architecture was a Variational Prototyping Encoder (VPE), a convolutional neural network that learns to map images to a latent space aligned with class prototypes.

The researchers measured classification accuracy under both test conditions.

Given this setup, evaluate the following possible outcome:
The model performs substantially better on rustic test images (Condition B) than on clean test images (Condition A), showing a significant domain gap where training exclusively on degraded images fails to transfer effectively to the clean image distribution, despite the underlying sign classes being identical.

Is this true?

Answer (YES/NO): YES